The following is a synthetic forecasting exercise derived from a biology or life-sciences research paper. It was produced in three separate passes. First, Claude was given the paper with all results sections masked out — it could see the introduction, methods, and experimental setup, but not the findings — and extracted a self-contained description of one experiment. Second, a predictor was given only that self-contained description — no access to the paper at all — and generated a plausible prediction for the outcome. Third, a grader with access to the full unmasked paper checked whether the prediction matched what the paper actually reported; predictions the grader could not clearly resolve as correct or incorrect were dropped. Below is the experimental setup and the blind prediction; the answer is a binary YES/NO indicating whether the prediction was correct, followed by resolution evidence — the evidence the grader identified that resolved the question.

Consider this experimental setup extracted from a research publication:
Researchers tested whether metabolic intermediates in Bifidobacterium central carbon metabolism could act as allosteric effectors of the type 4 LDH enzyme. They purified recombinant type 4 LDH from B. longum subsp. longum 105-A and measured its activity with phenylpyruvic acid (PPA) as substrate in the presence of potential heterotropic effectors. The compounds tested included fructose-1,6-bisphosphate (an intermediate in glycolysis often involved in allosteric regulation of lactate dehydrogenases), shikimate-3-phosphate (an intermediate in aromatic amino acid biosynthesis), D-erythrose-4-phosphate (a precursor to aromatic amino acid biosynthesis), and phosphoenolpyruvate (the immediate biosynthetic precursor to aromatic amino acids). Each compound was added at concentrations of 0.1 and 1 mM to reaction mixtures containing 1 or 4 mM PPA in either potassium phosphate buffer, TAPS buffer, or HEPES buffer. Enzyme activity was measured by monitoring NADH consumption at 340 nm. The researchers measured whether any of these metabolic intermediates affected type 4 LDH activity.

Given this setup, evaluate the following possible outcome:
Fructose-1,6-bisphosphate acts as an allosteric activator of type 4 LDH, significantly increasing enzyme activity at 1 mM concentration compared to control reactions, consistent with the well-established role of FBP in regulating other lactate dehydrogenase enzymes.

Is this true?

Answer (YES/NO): NO